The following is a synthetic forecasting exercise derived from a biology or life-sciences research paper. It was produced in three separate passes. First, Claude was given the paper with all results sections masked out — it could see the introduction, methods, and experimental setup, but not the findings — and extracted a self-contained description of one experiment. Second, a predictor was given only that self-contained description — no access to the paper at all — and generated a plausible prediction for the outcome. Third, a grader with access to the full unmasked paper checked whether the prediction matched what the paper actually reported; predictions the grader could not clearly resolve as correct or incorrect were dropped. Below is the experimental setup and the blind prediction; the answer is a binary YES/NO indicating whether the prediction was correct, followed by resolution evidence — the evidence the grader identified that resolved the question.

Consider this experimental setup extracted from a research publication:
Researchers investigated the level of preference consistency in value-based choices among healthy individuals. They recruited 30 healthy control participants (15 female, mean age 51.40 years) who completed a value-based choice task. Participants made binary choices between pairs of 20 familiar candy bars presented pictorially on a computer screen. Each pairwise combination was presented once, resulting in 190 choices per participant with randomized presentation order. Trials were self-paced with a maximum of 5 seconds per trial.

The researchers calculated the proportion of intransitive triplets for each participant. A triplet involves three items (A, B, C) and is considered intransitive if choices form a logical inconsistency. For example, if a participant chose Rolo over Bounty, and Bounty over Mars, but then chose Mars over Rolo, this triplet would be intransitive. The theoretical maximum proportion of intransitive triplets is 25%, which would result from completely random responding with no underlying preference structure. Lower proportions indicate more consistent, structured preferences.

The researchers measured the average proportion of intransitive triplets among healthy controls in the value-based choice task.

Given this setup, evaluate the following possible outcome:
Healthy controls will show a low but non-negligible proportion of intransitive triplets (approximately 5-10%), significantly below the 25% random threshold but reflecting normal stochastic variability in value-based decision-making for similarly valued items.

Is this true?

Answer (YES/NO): NO